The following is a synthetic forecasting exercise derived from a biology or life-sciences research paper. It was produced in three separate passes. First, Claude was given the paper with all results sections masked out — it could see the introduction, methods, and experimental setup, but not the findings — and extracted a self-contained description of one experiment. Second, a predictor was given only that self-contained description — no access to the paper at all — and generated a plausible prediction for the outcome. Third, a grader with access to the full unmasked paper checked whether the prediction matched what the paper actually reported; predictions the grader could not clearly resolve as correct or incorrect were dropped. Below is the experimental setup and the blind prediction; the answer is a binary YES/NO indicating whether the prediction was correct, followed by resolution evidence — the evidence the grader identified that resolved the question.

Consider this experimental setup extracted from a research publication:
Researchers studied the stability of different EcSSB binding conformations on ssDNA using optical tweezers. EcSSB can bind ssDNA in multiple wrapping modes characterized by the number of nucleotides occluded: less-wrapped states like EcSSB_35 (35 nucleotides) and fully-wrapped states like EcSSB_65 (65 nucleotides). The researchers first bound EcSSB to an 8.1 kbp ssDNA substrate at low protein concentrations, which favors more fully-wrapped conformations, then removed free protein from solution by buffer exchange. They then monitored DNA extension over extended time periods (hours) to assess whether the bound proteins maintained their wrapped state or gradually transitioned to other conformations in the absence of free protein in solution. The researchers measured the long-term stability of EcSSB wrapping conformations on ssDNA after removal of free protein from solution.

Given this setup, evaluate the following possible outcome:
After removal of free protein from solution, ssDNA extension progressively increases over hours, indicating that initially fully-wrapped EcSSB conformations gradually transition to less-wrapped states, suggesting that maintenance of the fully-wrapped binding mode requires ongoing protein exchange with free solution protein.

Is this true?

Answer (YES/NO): NO